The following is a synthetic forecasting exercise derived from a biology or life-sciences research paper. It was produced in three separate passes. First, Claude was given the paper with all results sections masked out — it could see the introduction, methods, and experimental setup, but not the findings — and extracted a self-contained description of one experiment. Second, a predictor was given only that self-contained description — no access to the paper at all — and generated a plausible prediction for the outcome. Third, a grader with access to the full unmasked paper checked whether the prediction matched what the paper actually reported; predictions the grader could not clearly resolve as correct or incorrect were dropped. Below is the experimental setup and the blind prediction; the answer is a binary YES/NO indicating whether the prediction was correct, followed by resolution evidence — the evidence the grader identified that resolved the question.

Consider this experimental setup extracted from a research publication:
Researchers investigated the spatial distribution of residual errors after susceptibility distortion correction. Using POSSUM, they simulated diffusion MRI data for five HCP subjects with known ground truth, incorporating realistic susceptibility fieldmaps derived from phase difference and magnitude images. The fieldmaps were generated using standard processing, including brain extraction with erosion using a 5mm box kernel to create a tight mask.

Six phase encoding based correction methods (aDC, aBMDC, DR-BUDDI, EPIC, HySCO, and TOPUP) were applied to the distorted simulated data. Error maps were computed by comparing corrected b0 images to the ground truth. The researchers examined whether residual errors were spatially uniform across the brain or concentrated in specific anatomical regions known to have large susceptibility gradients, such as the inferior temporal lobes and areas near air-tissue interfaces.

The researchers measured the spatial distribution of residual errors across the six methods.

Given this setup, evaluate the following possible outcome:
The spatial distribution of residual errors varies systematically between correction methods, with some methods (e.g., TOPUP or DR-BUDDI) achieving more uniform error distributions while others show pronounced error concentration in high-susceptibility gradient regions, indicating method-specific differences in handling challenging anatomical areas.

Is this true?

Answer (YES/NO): NO